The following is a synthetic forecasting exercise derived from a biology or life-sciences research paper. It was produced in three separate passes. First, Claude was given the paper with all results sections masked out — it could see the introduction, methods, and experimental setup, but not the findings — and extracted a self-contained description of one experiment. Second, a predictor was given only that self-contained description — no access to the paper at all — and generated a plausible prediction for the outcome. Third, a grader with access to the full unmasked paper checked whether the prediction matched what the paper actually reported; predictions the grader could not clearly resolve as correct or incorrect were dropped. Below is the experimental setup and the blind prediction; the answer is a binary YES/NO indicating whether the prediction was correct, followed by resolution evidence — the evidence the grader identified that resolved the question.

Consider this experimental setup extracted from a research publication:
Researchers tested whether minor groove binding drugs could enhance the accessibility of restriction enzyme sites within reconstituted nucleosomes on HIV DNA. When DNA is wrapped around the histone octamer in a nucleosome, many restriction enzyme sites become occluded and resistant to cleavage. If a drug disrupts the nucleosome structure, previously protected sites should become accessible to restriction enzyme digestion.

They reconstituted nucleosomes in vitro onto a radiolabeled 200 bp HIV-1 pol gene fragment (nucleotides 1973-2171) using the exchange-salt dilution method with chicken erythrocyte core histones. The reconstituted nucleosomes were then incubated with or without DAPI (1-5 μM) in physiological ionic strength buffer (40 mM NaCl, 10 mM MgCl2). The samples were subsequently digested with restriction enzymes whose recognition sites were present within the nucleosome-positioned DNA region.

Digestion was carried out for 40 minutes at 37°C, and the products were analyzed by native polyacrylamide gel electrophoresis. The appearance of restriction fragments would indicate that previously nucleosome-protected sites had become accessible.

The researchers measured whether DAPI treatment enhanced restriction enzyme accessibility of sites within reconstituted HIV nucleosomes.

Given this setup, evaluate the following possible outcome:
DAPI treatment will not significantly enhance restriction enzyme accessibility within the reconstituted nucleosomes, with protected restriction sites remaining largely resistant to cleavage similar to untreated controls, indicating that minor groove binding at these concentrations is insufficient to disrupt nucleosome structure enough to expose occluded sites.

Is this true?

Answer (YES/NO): NO